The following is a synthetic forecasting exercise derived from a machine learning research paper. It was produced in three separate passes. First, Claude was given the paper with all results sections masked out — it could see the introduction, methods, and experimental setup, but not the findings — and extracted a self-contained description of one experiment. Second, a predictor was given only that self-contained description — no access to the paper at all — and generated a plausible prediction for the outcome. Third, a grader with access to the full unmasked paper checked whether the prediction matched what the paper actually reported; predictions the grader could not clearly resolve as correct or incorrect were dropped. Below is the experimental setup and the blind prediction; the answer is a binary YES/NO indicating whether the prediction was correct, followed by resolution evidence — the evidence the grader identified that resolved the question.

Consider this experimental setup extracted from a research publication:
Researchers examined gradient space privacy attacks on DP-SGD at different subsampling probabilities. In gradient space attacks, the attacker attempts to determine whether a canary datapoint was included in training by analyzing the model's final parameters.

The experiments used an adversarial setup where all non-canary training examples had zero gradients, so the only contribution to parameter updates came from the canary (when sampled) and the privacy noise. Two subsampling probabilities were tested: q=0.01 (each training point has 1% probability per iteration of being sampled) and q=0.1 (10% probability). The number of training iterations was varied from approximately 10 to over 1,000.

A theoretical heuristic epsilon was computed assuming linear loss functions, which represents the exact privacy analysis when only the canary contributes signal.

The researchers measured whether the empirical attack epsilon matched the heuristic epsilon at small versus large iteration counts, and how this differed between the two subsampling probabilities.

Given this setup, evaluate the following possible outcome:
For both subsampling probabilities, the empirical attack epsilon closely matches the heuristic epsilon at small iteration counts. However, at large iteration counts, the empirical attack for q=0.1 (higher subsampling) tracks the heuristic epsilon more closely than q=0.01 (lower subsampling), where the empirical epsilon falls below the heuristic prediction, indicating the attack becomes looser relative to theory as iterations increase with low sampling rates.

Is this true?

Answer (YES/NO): NO